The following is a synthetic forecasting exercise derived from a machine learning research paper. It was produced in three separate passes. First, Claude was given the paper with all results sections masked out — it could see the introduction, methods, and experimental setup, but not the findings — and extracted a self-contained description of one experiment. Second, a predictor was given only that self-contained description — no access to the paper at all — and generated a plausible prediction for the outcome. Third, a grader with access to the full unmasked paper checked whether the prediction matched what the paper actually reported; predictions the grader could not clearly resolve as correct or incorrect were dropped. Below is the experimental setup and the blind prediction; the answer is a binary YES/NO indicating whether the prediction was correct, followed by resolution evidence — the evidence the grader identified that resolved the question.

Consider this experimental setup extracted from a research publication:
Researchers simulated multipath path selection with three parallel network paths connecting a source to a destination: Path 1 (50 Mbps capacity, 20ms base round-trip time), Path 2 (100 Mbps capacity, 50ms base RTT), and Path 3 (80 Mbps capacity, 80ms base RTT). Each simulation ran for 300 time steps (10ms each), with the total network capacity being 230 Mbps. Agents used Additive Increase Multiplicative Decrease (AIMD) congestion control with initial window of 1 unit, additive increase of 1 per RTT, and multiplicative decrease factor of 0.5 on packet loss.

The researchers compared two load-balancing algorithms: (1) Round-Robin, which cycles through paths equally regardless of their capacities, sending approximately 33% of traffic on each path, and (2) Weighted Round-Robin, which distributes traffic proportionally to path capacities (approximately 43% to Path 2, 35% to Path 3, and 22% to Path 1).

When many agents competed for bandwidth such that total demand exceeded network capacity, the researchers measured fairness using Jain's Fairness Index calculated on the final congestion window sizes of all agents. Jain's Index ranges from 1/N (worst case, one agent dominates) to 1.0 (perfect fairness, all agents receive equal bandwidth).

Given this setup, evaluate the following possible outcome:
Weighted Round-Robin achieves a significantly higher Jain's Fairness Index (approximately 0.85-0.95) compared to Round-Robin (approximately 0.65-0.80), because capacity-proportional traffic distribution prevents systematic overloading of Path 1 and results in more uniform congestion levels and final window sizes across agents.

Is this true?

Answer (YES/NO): NO